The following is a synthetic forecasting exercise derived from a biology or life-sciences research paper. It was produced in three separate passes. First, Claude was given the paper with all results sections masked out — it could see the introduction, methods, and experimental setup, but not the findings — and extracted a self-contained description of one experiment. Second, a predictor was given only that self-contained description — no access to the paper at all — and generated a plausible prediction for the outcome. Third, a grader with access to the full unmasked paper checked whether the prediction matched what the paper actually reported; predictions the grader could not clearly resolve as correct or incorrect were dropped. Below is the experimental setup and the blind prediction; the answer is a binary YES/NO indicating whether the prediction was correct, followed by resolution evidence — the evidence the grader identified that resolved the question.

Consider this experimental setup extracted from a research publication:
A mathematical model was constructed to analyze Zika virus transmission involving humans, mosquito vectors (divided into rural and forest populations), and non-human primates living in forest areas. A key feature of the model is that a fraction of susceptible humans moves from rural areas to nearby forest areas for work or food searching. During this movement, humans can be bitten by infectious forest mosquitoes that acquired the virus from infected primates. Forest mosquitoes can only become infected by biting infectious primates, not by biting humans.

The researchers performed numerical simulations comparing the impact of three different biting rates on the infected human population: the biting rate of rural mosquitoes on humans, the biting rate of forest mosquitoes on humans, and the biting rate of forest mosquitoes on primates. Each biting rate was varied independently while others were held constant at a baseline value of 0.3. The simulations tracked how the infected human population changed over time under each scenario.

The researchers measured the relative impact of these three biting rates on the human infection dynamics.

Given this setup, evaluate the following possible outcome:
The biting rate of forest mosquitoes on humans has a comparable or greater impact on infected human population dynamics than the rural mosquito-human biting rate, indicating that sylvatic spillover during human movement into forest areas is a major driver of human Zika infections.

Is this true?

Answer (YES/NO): NO